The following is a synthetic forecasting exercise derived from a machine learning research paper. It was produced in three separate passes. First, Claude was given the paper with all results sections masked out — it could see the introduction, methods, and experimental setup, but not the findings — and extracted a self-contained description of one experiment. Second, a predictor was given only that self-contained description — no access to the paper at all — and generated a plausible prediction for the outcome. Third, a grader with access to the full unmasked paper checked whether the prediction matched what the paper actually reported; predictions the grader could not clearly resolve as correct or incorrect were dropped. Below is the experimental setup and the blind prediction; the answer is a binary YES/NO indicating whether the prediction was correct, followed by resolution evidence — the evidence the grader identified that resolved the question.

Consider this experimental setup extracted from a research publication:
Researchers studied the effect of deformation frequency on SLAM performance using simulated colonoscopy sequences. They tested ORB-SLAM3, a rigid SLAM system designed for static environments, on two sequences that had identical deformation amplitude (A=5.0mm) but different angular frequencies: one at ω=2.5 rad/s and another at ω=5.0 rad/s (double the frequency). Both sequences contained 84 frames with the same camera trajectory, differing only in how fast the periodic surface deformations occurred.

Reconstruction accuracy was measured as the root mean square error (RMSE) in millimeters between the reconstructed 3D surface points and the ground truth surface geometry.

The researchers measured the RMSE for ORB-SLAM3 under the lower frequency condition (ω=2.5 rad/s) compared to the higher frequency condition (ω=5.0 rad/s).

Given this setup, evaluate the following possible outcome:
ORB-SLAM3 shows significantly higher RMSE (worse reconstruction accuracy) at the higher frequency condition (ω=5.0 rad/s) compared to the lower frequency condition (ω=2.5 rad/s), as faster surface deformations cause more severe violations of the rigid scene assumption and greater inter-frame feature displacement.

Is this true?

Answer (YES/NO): YES